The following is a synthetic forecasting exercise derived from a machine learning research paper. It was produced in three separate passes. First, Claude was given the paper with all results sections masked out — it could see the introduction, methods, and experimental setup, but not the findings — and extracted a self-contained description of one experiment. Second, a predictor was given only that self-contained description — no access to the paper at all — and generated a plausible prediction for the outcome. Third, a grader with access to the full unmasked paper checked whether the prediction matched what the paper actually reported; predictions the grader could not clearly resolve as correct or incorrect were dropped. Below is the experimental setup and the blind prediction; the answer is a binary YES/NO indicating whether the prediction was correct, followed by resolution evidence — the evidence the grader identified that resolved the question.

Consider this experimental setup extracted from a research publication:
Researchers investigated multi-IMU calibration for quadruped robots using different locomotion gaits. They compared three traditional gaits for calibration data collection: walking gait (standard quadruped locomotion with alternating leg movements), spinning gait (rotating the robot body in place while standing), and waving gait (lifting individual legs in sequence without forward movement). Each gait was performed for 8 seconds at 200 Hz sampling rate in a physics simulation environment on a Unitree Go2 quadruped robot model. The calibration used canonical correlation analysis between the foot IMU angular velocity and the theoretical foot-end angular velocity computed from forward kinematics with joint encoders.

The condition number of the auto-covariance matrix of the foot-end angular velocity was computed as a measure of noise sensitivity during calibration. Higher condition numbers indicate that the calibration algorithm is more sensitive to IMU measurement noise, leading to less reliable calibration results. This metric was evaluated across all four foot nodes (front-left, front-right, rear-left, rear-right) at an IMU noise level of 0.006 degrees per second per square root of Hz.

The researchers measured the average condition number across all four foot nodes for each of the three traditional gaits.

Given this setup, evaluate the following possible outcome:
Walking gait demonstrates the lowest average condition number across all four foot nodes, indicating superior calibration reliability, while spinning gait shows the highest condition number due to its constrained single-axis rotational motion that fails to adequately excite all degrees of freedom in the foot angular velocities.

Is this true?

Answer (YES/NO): NO